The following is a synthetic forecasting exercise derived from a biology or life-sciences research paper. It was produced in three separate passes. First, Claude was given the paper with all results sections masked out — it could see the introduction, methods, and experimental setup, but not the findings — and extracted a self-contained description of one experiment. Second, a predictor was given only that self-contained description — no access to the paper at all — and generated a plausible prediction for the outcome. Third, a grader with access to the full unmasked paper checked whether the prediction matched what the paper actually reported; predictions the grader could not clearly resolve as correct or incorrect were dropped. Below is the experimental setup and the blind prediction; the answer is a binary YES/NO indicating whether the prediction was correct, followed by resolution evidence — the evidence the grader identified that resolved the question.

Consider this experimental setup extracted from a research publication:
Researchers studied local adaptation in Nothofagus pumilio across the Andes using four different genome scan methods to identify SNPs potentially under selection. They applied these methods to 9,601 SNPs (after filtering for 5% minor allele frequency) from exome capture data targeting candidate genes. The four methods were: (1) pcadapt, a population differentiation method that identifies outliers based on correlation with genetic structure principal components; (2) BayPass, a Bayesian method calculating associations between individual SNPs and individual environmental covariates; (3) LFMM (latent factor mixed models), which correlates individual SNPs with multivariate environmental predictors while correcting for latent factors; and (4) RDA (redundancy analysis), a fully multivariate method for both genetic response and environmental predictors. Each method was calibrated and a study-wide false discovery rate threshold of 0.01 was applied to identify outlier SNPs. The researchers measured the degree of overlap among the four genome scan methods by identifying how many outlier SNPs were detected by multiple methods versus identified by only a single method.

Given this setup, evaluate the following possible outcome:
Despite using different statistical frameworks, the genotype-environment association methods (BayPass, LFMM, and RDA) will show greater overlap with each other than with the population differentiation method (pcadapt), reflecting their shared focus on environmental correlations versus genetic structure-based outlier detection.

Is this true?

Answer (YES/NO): NO